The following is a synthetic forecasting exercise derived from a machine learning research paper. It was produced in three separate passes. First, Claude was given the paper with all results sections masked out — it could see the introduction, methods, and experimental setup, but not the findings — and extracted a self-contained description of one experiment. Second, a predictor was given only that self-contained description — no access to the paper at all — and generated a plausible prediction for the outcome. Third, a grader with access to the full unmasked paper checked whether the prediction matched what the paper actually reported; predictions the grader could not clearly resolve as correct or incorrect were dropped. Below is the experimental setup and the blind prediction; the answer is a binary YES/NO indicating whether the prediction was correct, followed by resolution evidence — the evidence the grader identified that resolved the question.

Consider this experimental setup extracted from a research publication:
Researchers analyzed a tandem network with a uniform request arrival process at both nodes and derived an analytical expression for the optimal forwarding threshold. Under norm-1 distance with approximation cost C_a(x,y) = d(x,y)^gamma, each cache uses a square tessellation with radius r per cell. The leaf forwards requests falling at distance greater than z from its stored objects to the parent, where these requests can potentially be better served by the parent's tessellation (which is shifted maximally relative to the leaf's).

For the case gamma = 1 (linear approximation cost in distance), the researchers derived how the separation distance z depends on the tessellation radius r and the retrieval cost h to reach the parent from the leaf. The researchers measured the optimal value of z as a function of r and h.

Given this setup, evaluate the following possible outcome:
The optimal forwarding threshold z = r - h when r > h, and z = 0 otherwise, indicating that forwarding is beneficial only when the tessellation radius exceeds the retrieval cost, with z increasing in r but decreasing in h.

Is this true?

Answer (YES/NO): NO